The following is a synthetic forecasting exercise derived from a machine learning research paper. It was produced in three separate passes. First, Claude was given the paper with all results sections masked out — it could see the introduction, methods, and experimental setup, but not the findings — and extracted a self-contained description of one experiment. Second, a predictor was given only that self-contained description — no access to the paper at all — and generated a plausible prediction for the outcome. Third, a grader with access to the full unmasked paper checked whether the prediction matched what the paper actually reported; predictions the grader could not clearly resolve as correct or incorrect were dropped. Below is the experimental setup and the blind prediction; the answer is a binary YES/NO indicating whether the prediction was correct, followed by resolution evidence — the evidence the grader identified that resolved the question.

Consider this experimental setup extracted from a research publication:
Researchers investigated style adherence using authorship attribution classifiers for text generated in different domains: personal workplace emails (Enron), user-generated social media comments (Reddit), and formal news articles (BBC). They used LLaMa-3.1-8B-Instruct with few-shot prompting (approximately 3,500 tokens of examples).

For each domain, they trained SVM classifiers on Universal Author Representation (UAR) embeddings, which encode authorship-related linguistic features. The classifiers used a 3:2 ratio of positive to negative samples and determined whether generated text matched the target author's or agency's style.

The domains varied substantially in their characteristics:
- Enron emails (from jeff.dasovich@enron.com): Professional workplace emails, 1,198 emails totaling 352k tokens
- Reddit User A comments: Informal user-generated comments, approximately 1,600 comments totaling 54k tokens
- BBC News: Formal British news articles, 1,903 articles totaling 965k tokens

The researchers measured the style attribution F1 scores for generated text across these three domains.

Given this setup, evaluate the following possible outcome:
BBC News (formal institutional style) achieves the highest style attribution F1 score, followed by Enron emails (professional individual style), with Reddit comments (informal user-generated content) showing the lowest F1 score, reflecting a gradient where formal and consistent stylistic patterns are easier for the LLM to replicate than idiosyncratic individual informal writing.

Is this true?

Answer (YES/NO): YES